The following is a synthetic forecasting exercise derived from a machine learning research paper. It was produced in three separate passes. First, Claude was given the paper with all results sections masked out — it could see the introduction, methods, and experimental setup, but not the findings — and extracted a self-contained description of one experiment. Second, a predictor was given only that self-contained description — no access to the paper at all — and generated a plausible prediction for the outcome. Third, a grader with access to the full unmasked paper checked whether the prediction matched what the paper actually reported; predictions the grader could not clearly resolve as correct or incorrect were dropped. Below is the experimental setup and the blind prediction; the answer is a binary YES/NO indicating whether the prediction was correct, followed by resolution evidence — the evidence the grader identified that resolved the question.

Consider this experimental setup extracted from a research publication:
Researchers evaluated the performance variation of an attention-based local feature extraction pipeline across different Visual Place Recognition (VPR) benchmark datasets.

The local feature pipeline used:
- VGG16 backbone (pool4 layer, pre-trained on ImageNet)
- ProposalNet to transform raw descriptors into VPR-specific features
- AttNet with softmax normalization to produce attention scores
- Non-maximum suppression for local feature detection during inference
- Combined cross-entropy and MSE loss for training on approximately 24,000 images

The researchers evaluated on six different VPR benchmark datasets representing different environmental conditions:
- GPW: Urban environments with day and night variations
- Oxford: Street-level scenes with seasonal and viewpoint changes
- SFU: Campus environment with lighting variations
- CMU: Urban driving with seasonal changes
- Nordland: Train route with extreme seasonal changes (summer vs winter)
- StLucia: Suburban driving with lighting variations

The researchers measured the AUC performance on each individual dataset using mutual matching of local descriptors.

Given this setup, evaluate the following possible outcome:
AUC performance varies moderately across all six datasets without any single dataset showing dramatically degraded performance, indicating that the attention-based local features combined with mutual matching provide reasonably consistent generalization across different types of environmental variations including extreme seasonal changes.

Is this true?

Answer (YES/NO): NO